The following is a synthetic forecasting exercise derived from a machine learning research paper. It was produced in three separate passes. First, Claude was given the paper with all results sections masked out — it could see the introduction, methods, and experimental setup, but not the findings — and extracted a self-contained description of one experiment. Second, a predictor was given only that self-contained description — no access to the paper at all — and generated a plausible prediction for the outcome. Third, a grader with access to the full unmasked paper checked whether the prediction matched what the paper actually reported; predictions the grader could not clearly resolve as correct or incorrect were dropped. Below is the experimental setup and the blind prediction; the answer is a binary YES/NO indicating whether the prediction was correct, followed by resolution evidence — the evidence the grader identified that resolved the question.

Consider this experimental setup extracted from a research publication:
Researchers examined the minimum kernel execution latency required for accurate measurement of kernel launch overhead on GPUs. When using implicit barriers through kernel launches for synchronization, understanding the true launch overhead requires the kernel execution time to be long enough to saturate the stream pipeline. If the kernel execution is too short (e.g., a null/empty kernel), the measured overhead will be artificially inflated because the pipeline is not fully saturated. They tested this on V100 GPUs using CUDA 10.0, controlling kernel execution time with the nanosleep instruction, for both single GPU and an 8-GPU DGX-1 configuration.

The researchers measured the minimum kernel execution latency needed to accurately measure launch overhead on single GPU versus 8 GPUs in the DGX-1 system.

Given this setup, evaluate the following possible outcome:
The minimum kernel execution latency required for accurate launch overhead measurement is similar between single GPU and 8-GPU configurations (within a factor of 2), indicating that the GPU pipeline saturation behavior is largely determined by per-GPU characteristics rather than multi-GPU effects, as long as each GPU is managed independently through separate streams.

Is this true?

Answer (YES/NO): NO